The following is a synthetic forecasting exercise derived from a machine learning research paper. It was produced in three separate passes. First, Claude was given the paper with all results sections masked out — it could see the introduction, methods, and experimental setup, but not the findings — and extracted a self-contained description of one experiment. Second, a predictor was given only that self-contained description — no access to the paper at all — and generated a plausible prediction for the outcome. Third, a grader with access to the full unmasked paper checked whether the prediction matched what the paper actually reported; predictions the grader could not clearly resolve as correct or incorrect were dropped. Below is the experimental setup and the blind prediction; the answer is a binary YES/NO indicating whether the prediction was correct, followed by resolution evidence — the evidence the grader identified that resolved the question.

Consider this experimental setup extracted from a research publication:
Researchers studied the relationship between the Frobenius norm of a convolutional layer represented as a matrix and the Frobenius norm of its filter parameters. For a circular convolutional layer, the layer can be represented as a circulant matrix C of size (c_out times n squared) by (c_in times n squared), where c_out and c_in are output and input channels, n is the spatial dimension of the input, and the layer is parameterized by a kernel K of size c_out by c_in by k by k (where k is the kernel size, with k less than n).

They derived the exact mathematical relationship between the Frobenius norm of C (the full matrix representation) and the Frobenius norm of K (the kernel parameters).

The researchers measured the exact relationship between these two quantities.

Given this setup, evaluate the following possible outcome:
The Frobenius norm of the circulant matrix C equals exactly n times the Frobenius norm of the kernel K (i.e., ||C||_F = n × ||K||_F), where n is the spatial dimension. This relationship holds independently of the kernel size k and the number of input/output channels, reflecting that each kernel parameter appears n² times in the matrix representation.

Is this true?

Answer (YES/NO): YES